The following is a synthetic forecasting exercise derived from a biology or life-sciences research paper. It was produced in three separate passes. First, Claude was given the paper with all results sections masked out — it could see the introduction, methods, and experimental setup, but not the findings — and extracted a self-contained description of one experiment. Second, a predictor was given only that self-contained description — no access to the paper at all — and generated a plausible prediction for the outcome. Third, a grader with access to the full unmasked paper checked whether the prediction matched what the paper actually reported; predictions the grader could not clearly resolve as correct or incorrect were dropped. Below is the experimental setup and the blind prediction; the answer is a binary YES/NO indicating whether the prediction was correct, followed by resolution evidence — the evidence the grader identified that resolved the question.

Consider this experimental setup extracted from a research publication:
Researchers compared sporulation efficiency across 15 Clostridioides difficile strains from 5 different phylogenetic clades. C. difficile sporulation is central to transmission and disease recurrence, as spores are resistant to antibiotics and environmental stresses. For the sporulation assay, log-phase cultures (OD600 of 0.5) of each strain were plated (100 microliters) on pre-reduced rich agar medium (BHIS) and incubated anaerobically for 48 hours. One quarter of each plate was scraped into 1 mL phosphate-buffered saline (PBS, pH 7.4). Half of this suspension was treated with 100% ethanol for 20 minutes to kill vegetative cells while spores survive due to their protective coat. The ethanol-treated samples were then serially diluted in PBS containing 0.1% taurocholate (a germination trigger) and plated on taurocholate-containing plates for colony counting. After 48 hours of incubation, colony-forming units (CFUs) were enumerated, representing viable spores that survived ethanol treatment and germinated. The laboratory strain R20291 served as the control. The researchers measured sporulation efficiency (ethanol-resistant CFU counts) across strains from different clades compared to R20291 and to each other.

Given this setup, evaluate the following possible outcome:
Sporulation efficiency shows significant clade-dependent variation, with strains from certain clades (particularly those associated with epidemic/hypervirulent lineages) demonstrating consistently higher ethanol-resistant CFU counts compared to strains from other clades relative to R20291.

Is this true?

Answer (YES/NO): NO